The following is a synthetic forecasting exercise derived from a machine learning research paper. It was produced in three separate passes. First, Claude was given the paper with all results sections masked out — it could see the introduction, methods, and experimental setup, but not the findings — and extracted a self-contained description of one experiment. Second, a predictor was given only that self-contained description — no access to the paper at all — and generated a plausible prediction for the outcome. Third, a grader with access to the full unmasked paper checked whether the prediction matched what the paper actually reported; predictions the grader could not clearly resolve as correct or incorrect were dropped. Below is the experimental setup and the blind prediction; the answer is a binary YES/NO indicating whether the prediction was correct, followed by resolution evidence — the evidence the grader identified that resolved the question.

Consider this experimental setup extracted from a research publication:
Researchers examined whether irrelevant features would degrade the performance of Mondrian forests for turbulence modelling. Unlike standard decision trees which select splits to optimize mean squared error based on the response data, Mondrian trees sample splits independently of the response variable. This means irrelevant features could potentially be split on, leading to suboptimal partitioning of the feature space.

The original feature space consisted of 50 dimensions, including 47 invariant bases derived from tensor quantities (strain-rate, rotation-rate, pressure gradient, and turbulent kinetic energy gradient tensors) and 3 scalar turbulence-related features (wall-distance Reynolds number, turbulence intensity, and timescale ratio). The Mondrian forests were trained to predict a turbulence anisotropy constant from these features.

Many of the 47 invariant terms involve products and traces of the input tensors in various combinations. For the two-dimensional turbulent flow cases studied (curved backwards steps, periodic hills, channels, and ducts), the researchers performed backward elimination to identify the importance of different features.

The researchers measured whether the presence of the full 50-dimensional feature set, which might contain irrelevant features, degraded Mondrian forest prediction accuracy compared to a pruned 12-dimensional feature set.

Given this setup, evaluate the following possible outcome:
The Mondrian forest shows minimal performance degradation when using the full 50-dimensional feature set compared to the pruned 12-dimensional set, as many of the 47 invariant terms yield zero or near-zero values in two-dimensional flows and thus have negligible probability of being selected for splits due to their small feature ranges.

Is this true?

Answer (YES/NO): YES